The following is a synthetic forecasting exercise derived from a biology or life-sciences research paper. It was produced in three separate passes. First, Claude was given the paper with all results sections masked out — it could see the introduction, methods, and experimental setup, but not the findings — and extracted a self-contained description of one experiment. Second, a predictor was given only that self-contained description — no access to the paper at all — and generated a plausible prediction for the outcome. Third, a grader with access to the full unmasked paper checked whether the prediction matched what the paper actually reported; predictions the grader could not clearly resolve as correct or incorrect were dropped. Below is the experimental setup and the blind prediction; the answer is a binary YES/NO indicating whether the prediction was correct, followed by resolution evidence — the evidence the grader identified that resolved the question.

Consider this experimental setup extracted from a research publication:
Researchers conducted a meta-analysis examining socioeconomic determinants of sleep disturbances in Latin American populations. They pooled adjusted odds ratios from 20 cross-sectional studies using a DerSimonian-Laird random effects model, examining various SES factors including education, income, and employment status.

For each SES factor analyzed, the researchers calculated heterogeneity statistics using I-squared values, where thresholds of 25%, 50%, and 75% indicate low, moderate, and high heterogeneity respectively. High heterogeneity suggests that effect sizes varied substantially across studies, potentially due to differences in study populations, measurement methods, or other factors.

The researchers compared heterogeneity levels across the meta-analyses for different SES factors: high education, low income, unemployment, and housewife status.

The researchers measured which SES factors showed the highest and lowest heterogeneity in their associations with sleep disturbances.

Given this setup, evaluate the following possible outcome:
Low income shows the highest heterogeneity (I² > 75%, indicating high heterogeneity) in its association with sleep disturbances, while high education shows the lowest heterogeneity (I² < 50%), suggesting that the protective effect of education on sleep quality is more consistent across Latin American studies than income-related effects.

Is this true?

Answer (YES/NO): NO